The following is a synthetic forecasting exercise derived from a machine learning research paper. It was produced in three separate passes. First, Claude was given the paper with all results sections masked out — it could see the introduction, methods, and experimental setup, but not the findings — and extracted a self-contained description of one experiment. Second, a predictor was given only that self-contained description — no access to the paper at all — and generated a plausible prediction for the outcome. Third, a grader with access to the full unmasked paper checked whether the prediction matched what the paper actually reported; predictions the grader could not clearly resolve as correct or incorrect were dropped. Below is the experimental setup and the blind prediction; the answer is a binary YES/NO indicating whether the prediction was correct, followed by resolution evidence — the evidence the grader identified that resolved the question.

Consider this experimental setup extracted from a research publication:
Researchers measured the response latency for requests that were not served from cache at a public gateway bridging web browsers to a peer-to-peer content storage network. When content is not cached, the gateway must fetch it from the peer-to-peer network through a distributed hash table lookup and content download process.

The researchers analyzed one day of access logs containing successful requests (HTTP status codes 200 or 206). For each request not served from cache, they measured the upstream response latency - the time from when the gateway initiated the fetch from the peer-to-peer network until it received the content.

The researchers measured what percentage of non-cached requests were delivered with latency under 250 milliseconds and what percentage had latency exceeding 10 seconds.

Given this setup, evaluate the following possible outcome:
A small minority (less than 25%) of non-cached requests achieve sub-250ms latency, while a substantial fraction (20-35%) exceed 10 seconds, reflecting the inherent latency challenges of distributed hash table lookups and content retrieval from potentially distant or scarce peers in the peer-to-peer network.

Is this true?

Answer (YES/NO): NO